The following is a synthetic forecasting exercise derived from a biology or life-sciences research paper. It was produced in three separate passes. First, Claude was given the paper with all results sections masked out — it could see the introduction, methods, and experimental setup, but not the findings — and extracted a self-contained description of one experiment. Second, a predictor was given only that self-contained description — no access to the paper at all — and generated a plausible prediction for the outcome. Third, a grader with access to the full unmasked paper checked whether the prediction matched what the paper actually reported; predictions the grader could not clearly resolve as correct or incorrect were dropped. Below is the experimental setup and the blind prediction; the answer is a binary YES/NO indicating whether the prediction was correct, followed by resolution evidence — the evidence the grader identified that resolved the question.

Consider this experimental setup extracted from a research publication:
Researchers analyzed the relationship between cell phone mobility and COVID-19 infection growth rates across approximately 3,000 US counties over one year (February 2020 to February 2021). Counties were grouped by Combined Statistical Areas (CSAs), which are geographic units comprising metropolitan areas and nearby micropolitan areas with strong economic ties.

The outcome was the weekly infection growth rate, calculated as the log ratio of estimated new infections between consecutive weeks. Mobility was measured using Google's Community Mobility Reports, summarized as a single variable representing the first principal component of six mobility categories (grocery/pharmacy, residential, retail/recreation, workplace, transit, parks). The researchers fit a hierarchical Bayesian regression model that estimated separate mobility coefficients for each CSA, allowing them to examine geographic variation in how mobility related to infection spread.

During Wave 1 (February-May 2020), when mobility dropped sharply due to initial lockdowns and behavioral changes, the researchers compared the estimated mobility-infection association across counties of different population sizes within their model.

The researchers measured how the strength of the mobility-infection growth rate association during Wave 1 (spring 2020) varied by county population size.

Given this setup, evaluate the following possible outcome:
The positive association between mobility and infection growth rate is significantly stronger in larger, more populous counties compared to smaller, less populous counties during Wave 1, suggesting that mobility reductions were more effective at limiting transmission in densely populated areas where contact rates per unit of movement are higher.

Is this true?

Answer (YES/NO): YES